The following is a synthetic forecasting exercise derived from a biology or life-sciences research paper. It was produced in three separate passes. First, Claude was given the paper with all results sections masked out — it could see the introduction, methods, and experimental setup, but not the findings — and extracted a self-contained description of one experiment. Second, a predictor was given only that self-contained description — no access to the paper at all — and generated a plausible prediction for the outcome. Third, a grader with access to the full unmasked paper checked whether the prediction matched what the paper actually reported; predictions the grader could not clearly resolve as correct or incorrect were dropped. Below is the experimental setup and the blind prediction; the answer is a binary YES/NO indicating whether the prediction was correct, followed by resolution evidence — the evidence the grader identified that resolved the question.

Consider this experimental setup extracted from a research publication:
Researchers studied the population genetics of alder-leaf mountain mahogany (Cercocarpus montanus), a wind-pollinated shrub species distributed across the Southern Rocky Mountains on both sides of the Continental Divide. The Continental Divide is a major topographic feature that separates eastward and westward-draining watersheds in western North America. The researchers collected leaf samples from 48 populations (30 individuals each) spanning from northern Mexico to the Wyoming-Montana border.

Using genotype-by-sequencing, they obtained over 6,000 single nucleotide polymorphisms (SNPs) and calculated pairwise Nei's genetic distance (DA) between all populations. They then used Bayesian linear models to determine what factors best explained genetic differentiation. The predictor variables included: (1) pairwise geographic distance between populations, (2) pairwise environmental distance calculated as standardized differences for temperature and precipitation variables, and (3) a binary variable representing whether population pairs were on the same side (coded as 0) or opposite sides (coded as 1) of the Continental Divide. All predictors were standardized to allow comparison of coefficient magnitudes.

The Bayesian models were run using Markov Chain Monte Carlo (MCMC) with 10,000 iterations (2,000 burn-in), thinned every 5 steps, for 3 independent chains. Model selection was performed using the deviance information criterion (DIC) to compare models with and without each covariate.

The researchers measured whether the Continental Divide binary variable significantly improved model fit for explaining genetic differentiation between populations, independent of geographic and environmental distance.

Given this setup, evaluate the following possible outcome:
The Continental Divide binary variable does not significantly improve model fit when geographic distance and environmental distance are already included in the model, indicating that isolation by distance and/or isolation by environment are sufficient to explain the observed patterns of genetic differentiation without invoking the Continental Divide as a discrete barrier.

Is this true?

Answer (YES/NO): YES